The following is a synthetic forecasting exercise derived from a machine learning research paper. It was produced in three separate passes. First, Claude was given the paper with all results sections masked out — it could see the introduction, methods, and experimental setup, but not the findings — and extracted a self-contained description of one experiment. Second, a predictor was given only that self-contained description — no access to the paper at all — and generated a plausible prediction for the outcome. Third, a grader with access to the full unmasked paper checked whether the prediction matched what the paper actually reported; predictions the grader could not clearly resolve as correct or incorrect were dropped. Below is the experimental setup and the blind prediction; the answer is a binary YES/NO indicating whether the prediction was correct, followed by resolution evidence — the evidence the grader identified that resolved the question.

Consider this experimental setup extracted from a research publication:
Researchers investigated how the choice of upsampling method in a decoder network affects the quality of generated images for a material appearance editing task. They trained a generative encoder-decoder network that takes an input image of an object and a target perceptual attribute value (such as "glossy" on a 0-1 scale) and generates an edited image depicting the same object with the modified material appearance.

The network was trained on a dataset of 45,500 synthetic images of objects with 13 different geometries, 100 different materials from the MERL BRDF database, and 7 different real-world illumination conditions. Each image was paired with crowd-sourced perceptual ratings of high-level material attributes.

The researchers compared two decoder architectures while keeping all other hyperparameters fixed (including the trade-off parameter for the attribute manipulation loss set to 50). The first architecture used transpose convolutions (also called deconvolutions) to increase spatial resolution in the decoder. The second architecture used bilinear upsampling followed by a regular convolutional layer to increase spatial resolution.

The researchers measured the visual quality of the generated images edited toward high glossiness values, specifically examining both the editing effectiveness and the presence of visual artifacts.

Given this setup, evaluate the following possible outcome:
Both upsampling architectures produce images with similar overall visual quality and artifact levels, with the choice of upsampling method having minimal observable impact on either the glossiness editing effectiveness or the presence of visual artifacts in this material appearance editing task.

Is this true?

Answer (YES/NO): NO